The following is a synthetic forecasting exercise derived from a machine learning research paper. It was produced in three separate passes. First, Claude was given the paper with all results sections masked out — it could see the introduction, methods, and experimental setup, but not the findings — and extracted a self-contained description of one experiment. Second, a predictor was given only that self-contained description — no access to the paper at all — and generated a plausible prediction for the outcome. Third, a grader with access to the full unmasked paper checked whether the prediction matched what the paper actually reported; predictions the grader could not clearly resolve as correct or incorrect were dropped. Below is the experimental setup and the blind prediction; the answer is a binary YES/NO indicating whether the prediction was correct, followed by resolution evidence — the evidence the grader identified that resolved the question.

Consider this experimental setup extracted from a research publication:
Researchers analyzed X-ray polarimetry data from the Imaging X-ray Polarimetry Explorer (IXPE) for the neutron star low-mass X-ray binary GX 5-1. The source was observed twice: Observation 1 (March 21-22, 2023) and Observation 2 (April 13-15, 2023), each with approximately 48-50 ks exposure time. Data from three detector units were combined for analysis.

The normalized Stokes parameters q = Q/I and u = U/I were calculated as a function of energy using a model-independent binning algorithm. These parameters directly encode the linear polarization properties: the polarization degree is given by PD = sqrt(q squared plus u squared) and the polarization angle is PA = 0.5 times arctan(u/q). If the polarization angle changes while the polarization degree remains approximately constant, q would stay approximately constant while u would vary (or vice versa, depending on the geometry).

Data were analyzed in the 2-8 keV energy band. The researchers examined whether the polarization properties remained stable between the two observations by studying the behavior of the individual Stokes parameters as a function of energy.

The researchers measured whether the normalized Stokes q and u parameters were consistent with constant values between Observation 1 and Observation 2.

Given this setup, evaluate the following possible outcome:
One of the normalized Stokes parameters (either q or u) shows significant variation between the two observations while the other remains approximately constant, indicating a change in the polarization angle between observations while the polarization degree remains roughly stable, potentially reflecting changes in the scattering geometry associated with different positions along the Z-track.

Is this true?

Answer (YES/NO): NO